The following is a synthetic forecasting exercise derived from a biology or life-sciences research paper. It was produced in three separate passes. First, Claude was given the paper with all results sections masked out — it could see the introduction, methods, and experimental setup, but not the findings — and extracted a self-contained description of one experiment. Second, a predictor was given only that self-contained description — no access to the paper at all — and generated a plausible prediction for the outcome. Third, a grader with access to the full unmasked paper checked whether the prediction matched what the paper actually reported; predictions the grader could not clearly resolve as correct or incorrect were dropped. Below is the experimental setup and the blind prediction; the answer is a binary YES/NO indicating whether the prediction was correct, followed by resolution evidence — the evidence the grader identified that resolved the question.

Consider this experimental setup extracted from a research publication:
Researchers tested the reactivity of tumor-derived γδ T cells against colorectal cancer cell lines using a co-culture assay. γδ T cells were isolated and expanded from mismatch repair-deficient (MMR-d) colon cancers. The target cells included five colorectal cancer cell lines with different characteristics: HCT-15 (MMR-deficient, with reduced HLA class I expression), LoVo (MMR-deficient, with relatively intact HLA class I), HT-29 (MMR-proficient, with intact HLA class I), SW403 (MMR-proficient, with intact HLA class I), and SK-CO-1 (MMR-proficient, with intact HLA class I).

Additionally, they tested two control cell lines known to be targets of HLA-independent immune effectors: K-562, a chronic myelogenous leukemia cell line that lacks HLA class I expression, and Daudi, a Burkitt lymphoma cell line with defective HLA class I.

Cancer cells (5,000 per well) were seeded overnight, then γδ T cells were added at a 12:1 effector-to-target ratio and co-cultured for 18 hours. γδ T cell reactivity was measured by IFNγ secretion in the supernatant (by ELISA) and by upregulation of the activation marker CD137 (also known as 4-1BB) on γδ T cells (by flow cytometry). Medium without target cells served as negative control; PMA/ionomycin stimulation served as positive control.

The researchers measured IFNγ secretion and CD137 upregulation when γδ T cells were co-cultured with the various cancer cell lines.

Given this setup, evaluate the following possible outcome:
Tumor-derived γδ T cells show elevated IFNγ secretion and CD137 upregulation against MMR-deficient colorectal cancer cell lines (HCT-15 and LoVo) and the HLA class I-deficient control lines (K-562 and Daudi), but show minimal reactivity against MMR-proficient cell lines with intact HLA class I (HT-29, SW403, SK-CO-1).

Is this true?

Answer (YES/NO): NO